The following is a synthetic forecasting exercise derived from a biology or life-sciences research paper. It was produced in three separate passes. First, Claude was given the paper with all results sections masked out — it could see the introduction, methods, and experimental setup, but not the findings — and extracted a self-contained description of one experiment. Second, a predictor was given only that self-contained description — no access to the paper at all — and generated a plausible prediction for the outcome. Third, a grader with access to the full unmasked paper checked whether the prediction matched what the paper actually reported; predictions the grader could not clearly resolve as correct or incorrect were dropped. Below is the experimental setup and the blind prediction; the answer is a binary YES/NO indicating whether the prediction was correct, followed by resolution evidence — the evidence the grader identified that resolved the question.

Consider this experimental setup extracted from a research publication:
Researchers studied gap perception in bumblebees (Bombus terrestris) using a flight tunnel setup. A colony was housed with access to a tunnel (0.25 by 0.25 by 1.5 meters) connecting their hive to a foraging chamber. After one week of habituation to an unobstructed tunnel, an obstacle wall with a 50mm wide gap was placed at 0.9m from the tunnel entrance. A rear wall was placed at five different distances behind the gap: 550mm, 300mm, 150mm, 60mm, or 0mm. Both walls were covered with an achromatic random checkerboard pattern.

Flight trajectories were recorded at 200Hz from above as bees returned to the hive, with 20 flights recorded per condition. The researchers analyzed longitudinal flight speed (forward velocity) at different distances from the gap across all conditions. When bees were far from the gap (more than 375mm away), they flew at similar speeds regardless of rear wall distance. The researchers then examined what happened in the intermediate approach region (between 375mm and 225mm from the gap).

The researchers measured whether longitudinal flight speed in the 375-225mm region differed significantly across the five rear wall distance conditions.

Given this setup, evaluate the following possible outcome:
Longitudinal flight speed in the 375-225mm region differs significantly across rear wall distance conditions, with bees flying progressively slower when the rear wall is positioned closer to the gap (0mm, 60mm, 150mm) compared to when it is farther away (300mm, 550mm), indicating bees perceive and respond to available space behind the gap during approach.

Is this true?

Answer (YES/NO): NO